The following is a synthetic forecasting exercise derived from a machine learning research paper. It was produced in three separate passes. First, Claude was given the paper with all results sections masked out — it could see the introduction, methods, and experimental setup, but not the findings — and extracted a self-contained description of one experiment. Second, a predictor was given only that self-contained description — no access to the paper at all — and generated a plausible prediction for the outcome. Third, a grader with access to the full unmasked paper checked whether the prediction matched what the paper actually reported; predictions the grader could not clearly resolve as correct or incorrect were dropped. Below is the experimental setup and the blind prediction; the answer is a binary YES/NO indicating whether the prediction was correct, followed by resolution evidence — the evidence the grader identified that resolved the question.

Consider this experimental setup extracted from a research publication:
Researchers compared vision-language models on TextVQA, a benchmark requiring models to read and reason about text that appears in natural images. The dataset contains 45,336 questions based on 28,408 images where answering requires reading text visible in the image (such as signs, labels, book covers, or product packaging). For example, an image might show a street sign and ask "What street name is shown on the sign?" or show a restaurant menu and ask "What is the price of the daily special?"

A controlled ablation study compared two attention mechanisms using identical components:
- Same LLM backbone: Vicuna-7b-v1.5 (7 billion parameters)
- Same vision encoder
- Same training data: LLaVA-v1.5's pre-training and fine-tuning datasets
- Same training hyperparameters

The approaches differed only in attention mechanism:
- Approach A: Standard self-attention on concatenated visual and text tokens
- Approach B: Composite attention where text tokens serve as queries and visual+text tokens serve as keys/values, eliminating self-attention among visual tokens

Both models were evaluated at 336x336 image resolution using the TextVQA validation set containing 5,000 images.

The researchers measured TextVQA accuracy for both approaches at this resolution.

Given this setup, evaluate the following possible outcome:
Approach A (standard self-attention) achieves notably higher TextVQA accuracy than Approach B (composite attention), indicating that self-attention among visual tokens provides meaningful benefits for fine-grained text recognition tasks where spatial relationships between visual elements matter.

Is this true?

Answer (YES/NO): NO